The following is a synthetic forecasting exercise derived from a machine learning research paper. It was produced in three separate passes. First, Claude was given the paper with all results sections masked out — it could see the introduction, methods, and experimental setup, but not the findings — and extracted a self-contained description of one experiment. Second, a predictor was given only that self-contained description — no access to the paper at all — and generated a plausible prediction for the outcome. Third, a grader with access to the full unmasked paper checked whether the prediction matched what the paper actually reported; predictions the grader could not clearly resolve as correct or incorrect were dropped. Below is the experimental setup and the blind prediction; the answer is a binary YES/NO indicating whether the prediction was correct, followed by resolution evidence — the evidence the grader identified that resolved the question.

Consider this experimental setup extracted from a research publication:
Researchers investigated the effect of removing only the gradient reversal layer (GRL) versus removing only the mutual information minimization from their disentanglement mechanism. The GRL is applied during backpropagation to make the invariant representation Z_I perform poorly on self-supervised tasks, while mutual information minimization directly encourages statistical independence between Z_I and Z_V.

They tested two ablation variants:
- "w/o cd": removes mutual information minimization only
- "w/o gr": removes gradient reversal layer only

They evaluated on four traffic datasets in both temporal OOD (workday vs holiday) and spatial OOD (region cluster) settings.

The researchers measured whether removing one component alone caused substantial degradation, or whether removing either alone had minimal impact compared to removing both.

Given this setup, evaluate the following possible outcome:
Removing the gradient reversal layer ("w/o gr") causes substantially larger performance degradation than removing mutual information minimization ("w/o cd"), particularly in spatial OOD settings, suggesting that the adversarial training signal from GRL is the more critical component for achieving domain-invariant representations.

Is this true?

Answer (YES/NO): NO